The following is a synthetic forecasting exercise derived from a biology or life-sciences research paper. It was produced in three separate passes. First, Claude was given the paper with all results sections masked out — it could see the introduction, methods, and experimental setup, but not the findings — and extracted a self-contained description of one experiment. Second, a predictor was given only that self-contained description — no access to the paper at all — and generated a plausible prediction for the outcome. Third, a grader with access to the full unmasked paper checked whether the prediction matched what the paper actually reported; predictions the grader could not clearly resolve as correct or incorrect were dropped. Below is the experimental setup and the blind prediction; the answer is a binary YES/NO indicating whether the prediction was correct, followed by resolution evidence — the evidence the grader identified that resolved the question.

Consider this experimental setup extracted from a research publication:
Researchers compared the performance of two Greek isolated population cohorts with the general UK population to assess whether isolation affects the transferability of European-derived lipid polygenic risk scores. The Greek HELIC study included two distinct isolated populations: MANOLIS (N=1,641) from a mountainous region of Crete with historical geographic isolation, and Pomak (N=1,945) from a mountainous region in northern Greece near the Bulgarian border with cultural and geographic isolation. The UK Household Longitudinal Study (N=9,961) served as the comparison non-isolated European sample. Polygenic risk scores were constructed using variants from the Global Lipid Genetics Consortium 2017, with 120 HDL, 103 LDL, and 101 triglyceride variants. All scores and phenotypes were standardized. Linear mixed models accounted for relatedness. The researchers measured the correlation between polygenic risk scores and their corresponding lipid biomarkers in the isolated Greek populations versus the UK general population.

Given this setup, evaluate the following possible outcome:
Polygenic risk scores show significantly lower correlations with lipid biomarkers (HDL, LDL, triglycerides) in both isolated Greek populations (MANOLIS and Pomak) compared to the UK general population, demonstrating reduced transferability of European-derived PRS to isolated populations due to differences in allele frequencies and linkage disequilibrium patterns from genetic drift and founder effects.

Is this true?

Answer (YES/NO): NO